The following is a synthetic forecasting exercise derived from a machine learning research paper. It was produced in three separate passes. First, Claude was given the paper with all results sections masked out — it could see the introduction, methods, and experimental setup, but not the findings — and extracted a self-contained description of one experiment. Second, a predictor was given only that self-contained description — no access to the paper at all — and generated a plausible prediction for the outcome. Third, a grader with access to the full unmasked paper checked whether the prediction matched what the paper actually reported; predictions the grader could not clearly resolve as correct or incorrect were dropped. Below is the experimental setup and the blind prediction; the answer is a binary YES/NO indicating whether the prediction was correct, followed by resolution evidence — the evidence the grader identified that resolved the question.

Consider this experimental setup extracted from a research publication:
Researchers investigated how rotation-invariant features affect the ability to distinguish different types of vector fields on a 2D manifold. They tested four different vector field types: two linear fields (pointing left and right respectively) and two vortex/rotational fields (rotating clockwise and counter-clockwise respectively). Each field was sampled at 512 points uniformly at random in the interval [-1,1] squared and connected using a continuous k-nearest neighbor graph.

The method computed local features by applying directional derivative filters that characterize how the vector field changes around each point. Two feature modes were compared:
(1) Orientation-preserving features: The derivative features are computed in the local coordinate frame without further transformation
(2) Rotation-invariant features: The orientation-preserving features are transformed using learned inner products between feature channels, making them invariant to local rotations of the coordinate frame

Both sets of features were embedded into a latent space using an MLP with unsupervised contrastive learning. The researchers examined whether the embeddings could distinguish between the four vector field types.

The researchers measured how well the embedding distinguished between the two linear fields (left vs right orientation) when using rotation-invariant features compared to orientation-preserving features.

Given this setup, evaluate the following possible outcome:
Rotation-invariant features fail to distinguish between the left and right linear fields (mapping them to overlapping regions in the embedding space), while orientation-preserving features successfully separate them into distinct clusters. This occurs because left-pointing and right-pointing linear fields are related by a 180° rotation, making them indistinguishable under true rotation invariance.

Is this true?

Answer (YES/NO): YES